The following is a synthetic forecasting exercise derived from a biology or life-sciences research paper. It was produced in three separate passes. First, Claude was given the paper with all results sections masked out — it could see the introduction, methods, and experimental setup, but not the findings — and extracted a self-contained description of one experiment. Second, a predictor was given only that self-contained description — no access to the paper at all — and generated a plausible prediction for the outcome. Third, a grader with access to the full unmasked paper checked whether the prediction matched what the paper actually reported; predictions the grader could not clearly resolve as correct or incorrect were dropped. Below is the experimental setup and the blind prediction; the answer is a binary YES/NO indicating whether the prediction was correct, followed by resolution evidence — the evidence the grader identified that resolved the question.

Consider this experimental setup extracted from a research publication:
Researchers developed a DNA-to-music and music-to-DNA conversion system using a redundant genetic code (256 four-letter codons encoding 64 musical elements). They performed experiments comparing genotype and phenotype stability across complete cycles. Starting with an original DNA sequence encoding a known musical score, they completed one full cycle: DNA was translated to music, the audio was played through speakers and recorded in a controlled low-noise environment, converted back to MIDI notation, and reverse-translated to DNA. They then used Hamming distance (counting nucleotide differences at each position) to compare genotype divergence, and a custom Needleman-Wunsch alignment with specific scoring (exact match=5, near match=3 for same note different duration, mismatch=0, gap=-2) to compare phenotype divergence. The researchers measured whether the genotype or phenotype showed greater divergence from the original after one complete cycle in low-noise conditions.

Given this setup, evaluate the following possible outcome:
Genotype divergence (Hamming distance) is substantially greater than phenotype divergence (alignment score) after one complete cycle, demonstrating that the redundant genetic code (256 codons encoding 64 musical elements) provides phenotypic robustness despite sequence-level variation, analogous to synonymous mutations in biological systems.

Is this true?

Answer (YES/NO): YES